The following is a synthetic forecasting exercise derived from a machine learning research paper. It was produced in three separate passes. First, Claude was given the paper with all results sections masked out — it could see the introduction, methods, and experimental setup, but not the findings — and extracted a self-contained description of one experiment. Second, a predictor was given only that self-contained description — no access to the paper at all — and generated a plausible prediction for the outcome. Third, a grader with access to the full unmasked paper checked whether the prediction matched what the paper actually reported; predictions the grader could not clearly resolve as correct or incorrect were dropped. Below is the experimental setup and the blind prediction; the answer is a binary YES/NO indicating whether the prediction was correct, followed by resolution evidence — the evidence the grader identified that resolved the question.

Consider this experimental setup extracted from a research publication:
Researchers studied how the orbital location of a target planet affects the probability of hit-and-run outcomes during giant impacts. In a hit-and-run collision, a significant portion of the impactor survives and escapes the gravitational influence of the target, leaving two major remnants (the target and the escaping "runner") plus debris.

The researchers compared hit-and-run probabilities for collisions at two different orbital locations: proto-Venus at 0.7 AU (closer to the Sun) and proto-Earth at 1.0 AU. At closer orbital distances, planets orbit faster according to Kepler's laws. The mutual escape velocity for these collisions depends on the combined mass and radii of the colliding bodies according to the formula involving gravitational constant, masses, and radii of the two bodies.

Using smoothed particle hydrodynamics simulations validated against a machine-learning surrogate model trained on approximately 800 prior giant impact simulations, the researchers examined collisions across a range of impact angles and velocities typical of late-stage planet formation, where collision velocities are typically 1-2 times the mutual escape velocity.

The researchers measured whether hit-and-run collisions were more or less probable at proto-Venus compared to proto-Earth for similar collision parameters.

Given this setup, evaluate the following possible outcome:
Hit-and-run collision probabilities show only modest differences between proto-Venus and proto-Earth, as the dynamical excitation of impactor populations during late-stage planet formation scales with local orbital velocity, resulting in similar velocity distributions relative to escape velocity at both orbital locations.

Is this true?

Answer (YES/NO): NO